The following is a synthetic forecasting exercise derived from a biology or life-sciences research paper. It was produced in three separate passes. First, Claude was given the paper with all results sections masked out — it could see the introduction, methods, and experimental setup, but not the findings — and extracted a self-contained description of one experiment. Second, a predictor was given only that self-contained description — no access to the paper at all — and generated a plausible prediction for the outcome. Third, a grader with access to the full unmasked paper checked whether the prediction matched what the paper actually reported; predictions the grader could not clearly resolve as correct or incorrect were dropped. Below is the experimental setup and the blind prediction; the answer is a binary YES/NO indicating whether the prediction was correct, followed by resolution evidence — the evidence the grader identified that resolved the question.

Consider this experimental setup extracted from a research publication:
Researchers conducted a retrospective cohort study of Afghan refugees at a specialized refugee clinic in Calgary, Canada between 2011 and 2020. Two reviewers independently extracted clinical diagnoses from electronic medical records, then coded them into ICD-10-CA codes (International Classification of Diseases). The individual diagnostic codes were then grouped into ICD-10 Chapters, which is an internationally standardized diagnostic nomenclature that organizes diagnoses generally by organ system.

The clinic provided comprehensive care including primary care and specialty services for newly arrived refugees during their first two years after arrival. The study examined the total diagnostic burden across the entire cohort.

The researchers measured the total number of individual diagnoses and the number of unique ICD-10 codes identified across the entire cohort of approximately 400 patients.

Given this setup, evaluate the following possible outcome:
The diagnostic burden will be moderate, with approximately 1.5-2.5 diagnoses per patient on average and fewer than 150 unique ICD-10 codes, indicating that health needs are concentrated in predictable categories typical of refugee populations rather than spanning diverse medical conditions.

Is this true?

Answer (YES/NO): NO